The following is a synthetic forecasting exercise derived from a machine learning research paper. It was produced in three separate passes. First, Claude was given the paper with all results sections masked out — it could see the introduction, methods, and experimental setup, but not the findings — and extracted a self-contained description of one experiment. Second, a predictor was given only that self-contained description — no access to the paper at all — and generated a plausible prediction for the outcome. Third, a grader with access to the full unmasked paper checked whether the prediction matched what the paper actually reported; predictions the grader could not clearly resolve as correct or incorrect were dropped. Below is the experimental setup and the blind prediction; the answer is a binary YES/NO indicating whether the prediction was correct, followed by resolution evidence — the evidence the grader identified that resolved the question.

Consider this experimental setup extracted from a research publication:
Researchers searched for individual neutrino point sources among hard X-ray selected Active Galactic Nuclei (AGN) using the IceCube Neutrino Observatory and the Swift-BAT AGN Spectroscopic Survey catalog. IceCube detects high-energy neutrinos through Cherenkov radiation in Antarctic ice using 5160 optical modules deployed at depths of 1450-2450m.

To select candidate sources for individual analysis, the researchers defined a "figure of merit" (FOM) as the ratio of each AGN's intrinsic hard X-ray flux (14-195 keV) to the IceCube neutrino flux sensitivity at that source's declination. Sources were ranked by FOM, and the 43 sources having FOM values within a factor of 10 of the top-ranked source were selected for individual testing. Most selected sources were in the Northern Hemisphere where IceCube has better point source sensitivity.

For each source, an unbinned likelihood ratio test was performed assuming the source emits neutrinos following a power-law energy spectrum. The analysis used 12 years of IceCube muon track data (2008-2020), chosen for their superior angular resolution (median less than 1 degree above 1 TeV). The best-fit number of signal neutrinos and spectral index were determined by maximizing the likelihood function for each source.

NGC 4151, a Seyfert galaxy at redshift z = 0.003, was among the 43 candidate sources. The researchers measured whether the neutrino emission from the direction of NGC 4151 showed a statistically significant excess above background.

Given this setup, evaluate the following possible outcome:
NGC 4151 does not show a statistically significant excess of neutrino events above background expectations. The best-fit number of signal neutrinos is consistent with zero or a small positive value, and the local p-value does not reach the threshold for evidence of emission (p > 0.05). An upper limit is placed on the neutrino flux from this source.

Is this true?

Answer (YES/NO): NO